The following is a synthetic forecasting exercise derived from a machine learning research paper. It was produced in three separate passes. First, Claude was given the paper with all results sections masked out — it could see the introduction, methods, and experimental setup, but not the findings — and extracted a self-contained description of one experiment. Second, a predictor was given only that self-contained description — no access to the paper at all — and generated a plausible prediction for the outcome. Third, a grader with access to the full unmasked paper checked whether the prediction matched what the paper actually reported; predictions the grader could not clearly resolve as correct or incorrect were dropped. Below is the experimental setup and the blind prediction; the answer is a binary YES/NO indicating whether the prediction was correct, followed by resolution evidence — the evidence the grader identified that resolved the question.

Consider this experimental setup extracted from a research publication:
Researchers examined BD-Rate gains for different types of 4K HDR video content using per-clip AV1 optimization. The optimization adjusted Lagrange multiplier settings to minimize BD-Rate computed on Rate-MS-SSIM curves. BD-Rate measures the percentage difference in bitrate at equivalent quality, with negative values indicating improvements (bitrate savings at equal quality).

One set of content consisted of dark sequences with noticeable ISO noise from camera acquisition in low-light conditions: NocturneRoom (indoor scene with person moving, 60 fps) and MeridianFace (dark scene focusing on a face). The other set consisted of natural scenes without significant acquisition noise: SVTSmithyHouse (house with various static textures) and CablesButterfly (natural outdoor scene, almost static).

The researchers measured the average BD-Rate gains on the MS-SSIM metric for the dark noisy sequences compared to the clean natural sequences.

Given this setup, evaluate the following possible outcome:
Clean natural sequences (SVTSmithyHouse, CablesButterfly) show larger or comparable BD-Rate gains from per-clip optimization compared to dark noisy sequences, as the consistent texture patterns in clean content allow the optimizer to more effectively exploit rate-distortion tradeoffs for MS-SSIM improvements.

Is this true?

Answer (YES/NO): NO